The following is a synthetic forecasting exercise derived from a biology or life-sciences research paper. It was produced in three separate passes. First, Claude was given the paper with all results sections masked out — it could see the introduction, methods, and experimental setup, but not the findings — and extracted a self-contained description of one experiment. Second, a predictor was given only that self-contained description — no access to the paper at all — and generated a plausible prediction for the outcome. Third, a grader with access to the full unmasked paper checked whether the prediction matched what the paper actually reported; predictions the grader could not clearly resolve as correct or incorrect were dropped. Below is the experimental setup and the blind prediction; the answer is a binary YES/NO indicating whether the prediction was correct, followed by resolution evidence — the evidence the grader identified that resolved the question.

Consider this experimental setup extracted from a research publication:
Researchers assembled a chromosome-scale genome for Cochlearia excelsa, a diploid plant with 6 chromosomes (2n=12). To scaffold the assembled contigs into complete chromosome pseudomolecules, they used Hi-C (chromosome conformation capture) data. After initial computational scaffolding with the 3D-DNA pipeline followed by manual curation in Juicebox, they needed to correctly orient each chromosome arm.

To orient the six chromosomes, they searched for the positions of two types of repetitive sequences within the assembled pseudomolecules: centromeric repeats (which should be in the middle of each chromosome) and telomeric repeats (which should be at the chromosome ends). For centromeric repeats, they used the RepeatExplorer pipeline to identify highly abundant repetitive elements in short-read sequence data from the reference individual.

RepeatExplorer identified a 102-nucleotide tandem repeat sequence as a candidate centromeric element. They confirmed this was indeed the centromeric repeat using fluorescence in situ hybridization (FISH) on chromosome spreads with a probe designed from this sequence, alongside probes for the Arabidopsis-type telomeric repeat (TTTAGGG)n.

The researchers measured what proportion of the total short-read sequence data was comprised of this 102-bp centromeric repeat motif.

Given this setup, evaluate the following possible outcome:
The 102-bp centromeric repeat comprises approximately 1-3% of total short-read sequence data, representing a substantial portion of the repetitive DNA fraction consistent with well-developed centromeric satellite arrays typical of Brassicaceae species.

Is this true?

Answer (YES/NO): NO